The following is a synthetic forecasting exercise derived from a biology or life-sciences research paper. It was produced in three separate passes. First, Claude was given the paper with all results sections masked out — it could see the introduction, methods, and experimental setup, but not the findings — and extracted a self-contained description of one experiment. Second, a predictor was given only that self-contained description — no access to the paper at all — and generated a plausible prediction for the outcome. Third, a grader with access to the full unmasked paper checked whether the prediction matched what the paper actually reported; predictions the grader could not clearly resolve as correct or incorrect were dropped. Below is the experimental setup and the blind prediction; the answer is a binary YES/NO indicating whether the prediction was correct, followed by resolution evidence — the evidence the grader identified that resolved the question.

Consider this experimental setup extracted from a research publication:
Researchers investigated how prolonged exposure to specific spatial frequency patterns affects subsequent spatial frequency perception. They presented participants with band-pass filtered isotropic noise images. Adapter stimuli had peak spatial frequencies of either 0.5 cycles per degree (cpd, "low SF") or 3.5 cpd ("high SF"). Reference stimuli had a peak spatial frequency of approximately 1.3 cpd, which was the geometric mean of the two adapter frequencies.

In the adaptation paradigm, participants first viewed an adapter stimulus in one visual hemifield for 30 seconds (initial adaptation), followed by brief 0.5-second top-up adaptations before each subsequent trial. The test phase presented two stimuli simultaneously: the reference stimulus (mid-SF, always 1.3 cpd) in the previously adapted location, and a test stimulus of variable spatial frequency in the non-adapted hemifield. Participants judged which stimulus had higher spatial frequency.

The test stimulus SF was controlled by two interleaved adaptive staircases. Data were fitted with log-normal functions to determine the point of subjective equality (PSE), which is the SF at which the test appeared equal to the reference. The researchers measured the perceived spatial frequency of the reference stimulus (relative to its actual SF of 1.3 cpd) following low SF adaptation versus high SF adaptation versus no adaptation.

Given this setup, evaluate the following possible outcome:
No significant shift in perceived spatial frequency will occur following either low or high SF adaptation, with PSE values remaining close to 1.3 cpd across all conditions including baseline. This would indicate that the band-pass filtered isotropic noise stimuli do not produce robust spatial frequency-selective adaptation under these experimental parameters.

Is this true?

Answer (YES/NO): NO